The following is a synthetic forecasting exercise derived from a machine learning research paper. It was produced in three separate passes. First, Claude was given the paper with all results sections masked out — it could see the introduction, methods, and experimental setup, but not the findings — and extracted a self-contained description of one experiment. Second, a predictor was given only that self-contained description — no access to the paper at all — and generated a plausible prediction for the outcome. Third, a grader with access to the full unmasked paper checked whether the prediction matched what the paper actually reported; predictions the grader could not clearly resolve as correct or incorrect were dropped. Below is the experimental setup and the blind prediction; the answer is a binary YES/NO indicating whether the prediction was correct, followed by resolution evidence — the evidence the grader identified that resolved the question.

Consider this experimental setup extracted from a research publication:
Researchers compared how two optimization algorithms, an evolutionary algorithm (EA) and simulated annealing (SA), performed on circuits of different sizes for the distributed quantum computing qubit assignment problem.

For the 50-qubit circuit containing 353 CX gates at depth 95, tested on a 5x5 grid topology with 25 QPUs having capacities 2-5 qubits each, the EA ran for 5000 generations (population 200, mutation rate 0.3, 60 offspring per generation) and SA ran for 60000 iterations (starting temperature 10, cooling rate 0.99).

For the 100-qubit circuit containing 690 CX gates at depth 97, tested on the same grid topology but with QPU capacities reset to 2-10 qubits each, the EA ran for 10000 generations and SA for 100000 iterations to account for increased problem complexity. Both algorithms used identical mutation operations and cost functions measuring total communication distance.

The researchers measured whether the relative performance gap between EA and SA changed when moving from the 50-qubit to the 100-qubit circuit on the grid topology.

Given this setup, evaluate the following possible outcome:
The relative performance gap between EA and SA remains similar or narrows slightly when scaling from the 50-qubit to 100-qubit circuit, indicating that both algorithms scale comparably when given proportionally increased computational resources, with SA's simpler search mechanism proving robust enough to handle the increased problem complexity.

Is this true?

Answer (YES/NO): NO